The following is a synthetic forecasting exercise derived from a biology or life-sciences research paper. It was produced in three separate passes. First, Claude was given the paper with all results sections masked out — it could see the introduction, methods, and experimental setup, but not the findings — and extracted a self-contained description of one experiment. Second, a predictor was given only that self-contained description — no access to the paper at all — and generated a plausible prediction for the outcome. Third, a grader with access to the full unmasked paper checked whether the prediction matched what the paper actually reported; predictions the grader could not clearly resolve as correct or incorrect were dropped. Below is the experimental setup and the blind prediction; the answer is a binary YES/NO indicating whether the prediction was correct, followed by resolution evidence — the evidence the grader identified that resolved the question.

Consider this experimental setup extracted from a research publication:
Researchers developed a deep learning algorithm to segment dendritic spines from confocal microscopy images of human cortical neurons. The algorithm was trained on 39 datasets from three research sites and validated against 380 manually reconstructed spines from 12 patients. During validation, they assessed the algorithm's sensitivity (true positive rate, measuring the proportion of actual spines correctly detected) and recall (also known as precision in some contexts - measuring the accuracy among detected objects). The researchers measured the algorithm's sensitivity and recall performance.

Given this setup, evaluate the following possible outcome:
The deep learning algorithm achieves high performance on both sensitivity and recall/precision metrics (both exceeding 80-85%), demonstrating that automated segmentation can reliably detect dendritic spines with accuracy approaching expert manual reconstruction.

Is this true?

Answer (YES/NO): NO